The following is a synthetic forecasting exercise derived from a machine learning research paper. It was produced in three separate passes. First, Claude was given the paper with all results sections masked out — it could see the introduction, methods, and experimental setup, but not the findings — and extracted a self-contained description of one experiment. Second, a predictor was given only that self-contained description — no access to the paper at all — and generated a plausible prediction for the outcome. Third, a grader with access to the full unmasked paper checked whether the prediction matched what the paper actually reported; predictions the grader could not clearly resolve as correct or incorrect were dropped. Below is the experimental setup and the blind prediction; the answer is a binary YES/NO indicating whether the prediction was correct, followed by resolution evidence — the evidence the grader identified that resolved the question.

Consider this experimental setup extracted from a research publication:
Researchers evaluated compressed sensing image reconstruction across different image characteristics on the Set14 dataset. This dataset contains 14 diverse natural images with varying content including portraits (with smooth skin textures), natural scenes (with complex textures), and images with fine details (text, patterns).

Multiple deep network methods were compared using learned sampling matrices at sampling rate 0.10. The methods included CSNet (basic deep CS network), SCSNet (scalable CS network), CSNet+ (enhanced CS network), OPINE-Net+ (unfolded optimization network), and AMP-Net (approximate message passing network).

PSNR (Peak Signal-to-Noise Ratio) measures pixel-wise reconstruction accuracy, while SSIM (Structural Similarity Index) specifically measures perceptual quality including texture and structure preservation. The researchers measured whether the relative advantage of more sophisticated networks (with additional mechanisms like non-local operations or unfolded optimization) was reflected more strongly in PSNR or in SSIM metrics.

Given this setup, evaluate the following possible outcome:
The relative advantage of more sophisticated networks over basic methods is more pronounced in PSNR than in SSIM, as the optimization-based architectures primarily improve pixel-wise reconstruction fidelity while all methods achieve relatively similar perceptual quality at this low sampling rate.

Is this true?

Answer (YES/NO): NO